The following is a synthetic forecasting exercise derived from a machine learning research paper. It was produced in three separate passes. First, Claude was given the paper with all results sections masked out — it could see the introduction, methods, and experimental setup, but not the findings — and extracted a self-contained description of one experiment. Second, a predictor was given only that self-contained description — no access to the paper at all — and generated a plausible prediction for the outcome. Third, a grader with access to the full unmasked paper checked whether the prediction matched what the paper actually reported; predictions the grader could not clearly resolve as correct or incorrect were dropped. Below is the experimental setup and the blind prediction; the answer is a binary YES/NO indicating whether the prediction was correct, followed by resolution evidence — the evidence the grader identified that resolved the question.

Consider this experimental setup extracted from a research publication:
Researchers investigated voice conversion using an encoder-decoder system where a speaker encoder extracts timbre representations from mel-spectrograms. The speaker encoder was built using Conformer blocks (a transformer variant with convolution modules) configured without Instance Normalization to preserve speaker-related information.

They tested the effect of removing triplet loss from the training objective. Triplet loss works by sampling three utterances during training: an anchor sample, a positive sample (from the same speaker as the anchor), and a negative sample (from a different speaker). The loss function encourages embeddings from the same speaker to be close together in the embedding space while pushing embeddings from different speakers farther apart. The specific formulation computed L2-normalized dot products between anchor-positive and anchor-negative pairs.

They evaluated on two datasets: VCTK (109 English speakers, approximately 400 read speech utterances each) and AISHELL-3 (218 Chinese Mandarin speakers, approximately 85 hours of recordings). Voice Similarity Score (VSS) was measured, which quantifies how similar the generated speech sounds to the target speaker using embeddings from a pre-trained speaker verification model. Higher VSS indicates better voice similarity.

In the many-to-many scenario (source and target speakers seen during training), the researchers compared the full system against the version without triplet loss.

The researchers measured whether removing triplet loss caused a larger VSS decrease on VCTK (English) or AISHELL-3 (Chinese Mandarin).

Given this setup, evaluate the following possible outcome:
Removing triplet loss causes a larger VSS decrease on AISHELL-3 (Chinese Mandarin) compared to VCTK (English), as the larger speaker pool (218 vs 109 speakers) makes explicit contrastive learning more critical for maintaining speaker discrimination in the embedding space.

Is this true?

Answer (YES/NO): YES